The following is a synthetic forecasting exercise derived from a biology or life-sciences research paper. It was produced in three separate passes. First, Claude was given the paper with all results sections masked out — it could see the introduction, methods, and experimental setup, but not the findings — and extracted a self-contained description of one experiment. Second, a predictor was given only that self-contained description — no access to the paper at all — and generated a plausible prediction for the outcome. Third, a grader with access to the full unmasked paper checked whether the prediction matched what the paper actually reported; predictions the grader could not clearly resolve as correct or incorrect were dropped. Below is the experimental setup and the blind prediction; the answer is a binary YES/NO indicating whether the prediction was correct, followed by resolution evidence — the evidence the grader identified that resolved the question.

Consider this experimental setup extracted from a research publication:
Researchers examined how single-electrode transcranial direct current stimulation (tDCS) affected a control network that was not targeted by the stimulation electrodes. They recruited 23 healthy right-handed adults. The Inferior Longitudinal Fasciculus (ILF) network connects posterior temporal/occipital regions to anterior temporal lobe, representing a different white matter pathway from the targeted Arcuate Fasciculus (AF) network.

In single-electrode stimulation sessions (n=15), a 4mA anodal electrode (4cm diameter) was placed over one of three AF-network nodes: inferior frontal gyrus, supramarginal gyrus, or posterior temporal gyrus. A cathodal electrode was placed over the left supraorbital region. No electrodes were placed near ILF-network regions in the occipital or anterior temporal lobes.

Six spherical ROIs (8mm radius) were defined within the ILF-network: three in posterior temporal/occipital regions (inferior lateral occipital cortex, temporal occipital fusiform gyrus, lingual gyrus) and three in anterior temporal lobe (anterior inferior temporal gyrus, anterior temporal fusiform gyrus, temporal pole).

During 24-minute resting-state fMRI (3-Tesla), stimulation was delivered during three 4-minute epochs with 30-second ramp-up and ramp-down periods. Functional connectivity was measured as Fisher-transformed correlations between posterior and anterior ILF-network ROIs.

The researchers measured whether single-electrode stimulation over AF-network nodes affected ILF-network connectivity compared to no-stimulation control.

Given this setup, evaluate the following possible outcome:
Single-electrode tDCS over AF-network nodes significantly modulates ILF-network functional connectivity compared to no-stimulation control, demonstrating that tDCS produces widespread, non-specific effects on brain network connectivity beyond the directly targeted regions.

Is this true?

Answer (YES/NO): NO